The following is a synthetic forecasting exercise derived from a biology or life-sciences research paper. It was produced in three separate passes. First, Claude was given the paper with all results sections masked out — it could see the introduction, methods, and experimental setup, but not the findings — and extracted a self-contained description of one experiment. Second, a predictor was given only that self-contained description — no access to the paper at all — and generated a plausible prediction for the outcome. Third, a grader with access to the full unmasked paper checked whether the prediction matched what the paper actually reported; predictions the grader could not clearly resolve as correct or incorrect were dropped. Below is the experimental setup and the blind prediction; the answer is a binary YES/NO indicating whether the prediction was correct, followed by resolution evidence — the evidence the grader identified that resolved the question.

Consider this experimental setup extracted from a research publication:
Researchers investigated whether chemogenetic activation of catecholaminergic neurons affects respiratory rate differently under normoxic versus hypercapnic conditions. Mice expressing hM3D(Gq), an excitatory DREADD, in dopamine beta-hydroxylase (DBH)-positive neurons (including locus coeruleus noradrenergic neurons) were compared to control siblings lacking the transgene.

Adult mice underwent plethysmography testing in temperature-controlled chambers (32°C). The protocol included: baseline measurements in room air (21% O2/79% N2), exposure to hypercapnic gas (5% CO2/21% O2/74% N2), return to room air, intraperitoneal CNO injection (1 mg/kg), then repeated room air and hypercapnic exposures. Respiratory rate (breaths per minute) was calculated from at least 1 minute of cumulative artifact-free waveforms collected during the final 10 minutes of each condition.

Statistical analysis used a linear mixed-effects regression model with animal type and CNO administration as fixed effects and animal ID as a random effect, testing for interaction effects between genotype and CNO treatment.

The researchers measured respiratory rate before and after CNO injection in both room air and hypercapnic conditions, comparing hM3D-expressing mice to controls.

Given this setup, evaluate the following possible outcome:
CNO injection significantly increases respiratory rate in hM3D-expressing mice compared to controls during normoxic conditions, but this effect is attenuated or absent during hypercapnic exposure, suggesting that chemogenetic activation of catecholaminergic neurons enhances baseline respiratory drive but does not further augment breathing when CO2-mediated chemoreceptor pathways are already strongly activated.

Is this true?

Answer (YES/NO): YES